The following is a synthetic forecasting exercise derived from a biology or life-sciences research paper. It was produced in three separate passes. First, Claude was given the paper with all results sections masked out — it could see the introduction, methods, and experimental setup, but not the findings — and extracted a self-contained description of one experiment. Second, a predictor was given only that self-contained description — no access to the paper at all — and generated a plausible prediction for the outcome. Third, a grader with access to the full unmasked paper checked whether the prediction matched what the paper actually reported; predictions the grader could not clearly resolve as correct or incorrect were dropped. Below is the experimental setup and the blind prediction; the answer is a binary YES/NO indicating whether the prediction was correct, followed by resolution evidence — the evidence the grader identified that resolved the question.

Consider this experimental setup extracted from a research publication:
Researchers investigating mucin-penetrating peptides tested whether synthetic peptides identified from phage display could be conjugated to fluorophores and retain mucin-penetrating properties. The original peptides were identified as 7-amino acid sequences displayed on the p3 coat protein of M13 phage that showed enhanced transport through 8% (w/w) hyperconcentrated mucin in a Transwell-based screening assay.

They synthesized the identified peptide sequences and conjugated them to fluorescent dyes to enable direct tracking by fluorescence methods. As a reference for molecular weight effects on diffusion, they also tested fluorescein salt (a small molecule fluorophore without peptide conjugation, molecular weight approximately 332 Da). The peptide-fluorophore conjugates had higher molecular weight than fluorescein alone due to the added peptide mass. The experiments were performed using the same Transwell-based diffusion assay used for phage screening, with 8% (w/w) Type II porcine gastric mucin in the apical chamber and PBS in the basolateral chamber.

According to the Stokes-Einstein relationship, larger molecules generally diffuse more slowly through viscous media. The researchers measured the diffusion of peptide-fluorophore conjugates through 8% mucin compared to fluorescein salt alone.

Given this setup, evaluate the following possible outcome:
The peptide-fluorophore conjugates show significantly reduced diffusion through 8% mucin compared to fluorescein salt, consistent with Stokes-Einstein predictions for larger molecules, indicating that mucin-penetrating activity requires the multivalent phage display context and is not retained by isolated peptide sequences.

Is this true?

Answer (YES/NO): NO